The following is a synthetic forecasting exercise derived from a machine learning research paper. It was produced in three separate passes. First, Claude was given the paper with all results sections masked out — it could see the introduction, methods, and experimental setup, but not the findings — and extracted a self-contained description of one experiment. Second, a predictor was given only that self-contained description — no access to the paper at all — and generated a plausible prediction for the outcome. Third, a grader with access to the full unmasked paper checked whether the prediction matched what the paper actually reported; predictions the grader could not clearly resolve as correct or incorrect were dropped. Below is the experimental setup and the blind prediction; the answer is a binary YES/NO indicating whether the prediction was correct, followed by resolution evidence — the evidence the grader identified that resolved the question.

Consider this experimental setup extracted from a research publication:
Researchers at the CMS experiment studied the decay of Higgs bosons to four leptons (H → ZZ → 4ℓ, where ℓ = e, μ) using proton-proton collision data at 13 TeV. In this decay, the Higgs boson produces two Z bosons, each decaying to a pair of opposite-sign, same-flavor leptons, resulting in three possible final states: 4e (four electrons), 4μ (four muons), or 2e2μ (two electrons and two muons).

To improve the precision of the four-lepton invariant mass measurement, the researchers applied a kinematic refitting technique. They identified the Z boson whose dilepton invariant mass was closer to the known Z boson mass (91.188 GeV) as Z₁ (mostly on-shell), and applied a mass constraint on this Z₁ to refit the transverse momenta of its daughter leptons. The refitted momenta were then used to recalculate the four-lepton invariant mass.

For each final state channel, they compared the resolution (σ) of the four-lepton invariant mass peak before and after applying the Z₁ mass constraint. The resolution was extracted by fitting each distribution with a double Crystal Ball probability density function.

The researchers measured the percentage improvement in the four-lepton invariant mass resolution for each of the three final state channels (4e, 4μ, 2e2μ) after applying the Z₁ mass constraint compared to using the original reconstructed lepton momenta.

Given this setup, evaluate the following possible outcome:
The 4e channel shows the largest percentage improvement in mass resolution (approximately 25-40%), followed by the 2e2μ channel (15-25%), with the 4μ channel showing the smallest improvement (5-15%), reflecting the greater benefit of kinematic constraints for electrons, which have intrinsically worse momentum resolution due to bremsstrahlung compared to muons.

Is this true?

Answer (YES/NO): NO